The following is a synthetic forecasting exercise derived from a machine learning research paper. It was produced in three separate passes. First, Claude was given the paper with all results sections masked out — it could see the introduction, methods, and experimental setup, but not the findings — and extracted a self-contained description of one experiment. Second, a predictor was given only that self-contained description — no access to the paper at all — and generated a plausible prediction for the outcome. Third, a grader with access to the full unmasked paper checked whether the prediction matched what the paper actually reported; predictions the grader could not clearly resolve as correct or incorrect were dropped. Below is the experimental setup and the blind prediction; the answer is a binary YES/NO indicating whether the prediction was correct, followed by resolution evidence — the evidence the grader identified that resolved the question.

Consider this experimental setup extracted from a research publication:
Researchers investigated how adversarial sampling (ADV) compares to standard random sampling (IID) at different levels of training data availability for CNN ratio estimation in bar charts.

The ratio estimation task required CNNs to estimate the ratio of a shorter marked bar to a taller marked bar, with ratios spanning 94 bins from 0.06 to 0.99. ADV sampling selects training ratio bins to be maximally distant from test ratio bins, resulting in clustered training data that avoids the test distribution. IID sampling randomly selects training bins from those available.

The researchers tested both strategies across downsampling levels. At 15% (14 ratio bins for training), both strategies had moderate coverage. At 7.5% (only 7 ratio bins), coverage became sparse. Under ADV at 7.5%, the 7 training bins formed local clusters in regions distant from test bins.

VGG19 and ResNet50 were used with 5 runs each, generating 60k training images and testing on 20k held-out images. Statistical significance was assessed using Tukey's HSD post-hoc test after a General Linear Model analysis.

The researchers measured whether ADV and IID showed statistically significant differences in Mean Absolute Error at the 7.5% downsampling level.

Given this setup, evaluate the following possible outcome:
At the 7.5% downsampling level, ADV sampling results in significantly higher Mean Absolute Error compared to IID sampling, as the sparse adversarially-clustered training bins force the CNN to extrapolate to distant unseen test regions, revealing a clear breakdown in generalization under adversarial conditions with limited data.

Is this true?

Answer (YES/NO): YES